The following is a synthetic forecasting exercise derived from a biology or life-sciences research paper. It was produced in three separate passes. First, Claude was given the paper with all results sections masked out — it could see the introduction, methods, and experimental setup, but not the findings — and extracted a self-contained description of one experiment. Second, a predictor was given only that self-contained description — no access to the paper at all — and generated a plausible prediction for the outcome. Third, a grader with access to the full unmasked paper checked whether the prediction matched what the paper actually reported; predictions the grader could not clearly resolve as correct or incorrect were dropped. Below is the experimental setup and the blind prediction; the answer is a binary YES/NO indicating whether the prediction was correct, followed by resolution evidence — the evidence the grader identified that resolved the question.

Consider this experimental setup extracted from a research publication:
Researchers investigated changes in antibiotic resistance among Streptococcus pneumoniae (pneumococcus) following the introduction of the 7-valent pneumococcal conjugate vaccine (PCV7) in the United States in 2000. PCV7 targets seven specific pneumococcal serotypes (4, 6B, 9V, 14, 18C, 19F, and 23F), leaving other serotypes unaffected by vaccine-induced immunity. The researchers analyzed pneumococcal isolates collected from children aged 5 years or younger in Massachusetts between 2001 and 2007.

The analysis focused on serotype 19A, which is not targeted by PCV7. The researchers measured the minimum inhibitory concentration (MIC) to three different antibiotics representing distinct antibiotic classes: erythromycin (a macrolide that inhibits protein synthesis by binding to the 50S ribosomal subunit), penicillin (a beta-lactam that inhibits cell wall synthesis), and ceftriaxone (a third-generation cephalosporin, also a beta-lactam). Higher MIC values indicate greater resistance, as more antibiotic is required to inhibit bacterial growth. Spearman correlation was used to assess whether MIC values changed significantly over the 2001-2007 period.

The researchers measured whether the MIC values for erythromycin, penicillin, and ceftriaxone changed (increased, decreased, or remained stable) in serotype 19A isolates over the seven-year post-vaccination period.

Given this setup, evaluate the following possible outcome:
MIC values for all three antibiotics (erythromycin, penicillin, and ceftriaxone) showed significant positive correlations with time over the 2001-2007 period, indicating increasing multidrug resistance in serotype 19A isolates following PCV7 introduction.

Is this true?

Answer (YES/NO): NO